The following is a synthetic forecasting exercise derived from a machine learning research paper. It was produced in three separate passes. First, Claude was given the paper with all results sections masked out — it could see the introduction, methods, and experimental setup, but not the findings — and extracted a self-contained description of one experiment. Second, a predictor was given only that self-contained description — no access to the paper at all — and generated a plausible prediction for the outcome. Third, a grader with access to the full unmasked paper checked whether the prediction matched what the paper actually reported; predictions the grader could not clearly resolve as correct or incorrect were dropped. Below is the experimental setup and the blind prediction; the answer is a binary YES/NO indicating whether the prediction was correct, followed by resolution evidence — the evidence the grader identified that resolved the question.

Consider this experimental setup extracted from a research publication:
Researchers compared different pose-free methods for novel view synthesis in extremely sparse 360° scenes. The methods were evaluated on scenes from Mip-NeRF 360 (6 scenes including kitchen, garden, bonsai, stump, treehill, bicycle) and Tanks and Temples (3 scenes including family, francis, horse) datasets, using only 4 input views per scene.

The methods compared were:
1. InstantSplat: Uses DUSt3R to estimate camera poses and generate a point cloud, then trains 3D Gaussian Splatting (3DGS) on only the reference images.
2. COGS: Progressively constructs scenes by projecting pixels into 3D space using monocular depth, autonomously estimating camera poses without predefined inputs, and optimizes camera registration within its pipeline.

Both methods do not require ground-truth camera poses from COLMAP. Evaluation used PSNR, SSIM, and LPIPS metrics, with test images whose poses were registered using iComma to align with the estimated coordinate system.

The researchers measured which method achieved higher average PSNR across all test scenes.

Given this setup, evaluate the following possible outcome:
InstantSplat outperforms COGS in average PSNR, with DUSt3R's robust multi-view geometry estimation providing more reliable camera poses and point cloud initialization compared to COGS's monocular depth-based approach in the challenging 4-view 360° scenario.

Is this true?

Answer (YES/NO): YES